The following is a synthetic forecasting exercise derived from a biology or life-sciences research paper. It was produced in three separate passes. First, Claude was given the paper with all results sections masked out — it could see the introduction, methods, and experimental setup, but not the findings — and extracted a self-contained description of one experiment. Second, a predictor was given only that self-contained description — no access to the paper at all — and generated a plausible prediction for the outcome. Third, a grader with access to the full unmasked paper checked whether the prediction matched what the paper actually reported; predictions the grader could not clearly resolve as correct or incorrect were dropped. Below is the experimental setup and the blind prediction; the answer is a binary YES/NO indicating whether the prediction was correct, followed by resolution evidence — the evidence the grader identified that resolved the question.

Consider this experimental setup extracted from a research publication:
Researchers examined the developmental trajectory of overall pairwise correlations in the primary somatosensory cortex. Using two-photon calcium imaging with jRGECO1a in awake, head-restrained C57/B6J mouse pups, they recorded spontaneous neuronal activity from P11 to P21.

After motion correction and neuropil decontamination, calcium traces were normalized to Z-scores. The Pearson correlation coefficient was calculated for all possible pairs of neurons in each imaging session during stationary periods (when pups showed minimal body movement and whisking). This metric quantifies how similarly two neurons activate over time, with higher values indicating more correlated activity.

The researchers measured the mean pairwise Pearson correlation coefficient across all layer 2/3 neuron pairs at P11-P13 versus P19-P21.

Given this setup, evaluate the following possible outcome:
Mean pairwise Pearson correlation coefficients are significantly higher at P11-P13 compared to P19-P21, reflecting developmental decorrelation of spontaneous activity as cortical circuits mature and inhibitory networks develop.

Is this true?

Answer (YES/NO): YES